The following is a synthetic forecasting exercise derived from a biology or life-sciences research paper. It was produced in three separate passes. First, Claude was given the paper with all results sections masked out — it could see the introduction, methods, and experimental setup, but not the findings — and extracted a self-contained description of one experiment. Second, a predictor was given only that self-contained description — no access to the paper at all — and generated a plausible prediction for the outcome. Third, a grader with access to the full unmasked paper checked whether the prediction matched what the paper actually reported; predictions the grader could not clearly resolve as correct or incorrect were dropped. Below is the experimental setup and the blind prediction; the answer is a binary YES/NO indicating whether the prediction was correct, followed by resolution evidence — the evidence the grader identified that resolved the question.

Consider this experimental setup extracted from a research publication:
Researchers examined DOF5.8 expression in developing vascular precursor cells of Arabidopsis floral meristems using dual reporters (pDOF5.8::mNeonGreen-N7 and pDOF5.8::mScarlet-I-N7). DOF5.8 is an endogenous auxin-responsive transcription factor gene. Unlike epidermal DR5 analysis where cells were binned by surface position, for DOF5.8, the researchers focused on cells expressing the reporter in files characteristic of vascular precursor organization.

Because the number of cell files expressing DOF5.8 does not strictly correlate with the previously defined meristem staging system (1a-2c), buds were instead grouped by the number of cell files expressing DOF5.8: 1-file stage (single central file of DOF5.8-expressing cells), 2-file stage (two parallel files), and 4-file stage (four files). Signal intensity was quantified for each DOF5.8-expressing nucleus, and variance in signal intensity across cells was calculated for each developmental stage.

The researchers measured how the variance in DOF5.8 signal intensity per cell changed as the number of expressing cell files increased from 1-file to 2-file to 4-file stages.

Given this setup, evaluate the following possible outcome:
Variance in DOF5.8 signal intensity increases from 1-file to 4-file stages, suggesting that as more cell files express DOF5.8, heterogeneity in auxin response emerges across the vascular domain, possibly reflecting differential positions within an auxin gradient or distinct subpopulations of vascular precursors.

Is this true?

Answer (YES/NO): NO